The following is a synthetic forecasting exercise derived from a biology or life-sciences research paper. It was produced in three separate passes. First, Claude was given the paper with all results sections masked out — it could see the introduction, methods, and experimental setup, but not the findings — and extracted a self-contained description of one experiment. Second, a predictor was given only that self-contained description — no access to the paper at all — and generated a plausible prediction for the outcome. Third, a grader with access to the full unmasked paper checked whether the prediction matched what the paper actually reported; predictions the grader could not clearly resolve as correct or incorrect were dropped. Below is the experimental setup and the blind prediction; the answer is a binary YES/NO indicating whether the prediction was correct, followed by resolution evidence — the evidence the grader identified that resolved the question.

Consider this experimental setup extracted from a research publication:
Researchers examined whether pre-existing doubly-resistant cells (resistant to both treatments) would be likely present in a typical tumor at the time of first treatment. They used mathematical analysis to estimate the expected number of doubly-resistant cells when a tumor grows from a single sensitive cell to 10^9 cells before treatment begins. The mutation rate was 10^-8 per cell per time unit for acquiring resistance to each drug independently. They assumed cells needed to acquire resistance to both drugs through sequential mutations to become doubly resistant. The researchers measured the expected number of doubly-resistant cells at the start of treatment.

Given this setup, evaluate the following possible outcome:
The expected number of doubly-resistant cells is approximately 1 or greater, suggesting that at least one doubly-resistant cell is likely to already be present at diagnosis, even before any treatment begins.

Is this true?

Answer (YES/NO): NO